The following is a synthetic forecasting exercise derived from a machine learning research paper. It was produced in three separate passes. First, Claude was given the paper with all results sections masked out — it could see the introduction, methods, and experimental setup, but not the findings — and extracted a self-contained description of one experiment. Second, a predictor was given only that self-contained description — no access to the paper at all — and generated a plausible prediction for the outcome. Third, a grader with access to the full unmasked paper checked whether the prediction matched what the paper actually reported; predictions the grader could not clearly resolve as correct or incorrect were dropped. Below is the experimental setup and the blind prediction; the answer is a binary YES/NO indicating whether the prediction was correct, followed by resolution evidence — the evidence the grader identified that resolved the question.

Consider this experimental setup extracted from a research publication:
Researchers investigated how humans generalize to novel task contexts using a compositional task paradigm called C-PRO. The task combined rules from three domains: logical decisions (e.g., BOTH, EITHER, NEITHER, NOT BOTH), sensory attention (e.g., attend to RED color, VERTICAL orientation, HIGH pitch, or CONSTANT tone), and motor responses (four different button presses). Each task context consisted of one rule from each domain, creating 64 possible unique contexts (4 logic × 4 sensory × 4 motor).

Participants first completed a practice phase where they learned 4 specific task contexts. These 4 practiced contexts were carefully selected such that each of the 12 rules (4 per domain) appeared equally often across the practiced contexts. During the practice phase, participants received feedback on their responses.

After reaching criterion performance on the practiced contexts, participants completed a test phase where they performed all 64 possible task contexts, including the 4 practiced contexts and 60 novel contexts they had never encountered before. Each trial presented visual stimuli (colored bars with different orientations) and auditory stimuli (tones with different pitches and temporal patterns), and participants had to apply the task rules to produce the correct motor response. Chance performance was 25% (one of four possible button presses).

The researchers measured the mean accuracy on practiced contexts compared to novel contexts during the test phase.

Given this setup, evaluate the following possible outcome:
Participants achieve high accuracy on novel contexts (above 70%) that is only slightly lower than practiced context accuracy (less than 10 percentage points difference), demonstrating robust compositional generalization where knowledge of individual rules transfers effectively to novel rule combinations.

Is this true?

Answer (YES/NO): YES